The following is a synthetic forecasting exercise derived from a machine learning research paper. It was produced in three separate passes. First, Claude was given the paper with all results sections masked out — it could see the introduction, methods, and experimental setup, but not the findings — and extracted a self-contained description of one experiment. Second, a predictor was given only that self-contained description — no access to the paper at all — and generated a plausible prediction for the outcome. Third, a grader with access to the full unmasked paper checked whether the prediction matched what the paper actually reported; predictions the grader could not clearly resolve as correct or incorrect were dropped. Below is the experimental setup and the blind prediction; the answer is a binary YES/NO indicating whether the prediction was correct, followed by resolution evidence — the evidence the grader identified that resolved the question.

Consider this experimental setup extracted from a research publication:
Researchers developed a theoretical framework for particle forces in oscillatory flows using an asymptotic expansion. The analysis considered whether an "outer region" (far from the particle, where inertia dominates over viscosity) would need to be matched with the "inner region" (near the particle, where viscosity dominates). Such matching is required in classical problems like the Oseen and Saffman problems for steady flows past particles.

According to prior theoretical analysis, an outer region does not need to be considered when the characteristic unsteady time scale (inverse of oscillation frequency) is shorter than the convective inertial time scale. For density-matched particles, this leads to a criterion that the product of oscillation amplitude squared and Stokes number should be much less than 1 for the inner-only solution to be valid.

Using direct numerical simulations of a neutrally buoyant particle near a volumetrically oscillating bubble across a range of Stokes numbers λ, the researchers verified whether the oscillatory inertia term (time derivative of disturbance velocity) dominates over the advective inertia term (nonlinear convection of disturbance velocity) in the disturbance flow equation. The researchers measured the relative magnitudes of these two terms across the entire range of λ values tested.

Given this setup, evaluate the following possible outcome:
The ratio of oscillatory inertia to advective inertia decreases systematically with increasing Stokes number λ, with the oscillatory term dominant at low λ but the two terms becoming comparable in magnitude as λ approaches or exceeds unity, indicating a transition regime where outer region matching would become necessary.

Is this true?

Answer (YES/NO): NO